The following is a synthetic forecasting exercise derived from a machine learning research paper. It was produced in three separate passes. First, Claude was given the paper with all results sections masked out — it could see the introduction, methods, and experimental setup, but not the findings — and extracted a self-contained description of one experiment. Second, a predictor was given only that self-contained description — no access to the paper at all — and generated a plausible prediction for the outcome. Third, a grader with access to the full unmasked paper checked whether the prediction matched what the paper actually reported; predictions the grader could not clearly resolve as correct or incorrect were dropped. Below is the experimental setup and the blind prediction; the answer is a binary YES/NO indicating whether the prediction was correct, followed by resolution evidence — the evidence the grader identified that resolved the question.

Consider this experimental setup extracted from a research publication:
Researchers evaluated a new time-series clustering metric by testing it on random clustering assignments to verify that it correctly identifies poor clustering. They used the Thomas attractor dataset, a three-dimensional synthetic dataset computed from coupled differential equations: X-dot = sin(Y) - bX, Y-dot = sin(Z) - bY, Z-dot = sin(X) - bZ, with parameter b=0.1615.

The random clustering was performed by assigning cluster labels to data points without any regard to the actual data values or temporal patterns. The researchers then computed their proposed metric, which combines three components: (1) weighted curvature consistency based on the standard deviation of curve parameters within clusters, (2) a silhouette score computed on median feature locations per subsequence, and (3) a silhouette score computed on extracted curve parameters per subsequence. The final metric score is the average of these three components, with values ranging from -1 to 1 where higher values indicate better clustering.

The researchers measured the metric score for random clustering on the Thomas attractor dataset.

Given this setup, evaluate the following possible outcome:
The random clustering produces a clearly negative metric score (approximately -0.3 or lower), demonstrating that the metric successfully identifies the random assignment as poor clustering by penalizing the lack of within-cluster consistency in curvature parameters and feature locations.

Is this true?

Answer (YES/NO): NO